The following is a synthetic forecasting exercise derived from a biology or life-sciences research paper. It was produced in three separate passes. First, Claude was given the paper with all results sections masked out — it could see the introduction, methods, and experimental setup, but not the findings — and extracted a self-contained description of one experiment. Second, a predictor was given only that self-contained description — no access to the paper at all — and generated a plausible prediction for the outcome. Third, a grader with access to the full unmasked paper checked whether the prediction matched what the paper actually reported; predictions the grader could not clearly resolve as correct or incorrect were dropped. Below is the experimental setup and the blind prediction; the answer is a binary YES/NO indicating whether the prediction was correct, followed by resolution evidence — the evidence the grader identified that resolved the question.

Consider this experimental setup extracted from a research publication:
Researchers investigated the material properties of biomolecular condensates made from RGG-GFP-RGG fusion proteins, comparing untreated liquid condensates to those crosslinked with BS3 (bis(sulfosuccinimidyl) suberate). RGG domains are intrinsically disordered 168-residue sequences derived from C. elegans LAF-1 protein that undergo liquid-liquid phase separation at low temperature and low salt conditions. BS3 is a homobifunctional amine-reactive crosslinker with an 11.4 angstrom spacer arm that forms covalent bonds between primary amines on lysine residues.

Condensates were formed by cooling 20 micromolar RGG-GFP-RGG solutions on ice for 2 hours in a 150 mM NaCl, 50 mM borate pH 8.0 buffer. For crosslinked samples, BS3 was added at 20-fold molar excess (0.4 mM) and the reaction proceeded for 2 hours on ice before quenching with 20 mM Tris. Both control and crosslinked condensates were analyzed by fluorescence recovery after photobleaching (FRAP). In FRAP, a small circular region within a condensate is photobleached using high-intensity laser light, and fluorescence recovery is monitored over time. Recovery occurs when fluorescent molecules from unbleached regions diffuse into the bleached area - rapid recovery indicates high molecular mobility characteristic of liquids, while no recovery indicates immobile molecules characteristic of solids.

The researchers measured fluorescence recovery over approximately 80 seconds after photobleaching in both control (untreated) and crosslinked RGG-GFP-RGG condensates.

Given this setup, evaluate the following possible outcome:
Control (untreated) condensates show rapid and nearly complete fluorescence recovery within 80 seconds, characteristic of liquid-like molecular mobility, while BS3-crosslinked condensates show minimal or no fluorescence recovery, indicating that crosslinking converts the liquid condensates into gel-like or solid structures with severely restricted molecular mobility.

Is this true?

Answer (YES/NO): YES